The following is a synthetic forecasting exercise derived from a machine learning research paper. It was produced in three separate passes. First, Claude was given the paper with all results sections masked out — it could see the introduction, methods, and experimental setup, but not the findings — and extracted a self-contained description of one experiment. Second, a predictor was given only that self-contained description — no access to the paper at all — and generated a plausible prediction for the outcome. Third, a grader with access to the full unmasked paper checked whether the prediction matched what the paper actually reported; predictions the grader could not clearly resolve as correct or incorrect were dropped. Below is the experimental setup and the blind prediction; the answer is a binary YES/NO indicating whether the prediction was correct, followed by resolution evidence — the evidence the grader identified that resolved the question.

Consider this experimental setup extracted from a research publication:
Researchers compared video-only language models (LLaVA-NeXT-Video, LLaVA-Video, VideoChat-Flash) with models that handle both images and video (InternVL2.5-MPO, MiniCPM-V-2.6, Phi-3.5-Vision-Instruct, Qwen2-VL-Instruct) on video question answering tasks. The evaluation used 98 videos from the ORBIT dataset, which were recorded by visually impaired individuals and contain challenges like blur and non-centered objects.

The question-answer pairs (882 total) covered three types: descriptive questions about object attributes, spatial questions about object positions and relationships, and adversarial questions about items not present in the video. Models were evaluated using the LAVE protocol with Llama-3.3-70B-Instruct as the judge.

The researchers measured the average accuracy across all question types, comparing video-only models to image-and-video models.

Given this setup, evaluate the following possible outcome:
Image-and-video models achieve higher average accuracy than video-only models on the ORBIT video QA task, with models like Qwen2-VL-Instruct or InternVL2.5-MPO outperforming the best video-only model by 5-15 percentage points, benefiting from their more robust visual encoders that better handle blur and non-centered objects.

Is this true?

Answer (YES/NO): NO